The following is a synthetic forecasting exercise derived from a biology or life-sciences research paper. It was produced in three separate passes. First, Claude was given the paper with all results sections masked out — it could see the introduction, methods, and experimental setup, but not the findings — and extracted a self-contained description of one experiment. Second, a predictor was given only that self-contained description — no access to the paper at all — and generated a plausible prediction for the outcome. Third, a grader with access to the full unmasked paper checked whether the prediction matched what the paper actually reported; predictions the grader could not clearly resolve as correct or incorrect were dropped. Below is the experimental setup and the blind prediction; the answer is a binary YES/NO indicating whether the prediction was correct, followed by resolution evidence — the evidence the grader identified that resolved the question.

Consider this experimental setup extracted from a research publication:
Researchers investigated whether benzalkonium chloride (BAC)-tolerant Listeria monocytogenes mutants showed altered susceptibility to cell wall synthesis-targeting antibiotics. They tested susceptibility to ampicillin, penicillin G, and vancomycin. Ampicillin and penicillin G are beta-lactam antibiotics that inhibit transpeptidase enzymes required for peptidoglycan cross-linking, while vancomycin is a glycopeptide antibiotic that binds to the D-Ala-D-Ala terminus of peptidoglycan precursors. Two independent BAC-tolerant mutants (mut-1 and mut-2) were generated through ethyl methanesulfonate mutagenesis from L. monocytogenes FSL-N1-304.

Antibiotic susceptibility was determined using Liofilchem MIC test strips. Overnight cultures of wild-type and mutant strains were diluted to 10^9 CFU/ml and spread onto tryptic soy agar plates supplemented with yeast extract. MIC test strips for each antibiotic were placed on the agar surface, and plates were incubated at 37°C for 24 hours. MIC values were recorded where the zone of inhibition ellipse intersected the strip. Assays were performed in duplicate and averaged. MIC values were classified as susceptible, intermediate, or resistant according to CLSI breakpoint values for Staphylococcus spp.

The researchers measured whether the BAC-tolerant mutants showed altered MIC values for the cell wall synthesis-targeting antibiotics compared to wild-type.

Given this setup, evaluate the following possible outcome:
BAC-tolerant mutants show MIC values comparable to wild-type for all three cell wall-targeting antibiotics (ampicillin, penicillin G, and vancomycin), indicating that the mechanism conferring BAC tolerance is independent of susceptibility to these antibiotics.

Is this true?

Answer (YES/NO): NO